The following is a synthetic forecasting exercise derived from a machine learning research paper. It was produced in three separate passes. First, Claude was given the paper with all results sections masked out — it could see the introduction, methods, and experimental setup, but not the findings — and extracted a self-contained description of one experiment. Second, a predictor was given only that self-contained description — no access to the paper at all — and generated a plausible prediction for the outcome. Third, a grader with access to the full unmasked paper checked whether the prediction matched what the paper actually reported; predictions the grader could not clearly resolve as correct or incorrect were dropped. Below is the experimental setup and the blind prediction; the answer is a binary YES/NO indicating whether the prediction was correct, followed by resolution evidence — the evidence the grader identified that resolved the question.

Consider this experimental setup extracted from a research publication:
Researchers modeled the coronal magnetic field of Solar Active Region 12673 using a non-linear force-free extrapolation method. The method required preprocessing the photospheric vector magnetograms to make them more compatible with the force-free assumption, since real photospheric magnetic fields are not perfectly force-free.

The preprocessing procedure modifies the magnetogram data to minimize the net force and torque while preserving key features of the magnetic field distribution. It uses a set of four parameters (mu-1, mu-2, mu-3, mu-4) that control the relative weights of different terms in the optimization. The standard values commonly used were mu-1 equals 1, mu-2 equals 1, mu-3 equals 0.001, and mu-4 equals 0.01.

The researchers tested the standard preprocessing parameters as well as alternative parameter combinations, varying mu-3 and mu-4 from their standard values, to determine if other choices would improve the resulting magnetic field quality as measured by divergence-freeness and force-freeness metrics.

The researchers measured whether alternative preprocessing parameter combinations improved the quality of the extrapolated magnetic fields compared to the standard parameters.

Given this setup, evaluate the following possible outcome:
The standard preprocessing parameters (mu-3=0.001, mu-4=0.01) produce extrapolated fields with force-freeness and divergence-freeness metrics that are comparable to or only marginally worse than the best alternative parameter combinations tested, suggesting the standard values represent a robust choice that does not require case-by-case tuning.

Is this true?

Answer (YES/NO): YES